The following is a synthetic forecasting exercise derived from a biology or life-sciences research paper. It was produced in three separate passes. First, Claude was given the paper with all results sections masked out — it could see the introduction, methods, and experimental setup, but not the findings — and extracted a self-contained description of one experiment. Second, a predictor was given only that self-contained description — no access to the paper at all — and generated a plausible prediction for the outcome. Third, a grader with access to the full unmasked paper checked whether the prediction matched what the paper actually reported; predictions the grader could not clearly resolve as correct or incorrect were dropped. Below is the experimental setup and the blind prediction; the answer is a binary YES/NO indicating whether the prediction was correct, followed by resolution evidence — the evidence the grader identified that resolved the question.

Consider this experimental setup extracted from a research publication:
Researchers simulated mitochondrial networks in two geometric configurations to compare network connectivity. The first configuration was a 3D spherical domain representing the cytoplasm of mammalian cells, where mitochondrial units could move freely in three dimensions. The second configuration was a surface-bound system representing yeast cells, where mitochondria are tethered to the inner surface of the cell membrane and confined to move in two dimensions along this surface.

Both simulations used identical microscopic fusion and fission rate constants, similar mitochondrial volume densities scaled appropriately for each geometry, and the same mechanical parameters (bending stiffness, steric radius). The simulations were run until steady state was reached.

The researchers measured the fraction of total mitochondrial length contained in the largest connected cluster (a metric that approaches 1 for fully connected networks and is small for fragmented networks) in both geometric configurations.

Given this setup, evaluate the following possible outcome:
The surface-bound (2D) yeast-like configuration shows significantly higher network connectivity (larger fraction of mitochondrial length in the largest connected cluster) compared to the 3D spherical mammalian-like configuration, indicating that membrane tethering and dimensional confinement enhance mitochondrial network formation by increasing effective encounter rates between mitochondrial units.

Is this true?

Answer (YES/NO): YES